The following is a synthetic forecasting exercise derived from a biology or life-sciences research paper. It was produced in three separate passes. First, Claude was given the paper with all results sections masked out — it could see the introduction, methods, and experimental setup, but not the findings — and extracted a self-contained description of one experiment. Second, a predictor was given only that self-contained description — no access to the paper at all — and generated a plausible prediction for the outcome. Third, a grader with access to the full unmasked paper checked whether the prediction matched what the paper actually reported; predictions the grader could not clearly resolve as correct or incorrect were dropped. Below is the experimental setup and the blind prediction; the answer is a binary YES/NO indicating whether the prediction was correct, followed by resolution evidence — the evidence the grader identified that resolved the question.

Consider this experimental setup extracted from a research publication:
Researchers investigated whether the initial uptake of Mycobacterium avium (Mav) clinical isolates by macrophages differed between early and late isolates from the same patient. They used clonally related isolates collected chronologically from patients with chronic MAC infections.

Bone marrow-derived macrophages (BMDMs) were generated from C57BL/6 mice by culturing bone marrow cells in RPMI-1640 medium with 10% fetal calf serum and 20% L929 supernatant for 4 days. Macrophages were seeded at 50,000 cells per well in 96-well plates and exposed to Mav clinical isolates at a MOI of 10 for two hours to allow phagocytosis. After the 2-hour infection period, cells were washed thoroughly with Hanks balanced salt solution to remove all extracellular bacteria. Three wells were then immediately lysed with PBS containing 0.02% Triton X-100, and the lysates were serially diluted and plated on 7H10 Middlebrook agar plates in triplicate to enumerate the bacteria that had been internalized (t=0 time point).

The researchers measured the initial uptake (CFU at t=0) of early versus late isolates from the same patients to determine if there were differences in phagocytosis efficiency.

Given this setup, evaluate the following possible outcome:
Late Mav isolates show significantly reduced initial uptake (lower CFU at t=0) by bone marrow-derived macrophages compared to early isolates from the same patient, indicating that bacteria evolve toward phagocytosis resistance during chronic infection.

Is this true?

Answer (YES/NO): NO